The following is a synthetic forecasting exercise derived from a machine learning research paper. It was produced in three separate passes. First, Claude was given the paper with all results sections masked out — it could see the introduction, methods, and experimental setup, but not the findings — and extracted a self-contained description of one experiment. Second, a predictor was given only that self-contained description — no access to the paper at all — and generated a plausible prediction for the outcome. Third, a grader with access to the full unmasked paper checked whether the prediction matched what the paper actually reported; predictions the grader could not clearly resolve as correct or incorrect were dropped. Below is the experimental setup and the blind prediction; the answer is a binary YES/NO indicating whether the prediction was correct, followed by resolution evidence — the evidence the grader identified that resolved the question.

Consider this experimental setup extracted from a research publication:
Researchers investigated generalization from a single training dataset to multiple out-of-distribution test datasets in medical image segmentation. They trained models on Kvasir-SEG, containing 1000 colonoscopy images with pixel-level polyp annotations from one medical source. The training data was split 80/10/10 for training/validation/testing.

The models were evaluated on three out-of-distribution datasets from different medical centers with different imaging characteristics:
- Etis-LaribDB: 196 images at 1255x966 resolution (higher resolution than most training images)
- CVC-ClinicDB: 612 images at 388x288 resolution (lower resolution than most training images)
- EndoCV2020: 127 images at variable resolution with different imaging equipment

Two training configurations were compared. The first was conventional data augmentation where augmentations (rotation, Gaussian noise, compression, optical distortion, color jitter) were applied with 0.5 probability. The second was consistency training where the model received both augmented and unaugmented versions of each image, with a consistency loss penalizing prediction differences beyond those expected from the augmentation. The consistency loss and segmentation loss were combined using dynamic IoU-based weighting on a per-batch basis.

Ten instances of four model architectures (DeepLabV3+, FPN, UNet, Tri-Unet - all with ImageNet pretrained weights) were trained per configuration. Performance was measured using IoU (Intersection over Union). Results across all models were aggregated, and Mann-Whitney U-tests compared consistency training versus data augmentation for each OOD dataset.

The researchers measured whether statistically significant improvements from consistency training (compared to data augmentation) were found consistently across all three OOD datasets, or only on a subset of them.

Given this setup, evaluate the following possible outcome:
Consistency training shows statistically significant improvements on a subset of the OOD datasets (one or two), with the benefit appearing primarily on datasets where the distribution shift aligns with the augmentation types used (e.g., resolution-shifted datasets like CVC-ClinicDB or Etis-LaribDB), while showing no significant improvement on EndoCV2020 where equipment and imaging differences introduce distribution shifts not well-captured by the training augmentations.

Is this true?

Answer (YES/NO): NO